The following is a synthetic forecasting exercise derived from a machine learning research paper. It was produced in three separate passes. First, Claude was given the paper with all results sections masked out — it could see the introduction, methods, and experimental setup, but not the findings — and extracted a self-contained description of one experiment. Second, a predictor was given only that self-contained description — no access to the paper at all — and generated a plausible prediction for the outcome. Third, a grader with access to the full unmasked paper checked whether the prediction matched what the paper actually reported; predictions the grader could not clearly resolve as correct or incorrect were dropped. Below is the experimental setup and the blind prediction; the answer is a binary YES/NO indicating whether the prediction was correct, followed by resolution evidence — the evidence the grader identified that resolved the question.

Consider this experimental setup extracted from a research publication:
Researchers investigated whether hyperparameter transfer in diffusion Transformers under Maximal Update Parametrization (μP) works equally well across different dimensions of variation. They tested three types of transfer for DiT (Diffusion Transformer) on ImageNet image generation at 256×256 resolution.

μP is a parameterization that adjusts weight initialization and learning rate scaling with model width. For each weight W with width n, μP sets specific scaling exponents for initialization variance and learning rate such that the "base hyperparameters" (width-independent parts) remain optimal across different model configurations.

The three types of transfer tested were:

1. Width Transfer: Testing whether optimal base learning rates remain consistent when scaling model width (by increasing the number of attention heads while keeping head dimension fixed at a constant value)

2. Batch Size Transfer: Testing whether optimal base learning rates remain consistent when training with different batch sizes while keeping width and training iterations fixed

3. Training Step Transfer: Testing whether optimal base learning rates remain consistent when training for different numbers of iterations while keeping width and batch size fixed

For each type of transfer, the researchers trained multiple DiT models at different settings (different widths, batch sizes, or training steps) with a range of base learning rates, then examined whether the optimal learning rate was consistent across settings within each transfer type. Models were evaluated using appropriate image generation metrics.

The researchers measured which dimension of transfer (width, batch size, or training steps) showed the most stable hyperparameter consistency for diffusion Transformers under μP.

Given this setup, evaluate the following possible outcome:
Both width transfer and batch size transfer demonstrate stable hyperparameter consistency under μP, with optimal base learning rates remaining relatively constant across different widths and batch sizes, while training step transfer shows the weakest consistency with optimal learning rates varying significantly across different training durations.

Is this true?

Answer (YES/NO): NO